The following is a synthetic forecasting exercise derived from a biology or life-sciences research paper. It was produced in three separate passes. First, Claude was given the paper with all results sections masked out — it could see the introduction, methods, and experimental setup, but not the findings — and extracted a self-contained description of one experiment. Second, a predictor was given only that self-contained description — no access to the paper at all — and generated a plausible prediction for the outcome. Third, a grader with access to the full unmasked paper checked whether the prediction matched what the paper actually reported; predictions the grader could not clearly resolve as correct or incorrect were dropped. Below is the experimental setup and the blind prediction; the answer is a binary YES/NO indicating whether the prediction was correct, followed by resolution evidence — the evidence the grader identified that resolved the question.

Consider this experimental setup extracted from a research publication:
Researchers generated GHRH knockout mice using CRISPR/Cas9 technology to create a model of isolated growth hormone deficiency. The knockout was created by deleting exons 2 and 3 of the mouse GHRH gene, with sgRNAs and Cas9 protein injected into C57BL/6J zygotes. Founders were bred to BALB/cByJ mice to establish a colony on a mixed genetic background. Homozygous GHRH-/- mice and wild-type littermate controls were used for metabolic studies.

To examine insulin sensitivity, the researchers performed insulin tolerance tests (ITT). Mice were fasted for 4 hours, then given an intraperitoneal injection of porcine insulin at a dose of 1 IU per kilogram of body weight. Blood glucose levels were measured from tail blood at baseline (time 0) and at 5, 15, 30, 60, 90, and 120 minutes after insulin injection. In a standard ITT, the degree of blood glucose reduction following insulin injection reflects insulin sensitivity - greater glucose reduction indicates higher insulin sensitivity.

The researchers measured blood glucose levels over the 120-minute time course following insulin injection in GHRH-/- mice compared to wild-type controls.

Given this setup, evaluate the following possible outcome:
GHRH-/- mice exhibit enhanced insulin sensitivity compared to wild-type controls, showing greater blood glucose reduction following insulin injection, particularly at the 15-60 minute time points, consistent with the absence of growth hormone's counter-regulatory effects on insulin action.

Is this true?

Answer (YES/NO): YES